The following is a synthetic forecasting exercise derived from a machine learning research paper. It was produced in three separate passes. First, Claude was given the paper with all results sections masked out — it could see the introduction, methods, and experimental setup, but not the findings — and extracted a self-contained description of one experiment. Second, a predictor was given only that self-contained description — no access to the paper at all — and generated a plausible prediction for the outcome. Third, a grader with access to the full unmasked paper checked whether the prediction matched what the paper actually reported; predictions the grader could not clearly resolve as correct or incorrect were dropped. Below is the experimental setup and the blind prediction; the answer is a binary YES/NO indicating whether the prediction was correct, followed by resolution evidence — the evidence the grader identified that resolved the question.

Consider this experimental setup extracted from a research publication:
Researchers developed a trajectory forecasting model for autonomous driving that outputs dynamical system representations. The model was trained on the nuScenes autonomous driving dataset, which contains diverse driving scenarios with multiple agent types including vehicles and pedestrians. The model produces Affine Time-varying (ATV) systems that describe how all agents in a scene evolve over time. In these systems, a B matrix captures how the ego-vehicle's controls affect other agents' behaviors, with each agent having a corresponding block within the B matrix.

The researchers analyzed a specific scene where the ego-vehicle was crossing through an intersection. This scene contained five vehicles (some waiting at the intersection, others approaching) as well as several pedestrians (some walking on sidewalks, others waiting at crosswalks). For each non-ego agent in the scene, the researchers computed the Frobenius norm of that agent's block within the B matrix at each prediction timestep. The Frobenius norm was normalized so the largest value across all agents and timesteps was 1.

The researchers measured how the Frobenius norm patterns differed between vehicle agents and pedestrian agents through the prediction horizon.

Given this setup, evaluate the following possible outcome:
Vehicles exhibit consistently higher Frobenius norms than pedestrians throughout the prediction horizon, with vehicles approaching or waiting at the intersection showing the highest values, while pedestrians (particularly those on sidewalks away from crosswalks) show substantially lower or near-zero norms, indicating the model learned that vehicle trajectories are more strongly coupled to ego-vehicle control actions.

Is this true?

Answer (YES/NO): NO